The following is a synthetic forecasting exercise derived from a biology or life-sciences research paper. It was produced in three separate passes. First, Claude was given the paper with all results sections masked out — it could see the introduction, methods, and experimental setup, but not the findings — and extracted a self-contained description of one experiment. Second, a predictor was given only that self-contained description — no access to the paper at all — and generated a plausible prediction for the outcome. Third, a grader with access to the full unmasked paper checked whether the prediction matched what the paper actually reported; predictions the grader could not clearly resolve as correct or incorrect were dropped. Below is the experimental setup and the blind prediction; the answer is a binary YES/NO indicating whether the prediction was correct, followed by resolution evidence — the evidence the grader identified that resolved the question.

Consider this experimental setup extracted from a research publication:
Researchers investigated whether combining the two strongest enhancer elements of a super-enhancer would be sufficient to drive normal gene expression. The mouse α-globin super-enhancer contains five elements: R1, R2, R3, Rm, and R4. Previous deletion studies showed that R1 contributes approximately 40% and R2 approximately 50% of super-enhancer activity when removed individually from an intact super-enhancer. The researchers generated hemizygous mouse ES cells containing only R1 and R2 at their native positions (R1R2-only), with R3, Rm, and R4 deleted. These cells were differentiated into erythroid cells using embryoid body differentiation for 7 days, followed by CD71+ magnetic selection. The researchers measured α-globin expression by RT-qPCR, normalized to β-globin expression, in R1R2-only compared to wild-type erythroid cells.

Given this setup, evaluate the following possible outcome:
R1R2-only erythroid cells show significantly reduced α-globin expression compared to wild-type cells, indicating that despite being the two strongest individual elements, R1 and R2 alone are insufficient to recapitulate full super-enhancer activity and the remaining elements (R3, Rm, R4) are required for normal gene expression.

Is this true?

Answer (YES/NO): YES